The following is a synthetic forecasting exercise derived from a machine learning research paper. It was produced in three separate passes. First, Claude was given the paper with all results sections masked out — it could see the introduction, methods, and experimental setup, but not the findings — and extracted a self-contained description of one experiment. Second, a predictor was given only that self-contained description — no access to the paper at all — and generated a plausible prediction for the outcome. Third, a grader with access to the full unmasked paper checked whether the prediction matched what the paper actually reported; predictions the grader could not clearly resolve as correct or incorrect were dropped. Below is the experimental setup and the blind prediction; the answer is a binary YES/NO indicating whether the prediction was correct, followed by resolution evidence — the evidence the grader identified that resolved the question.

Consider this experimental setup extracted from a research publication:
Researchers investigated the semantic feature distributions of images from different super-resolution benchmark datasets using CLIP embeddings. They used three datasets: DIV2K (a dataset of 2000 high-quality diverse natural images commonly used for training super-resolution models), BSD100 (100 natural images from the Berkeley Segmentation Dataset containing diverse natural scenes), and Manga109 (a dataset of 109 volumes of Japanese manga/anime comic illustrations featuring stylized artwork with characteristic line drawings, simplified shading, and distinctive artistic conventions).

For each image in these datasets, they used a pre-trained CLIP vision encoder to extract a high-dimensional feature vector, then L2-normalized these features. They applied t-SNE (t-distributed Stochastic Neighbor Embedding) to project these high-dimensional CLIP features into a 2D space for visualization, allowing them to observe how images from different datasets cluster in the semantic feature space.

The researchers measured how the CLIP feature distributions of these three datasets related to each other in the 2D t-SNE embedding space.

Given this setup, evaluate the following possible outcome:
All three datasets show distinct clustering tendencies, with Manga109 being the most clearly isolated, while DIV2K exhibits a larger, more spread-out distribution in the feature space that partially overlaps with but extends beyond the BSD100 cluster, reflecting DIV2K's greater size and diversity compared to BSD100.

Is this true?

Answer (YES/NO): YES